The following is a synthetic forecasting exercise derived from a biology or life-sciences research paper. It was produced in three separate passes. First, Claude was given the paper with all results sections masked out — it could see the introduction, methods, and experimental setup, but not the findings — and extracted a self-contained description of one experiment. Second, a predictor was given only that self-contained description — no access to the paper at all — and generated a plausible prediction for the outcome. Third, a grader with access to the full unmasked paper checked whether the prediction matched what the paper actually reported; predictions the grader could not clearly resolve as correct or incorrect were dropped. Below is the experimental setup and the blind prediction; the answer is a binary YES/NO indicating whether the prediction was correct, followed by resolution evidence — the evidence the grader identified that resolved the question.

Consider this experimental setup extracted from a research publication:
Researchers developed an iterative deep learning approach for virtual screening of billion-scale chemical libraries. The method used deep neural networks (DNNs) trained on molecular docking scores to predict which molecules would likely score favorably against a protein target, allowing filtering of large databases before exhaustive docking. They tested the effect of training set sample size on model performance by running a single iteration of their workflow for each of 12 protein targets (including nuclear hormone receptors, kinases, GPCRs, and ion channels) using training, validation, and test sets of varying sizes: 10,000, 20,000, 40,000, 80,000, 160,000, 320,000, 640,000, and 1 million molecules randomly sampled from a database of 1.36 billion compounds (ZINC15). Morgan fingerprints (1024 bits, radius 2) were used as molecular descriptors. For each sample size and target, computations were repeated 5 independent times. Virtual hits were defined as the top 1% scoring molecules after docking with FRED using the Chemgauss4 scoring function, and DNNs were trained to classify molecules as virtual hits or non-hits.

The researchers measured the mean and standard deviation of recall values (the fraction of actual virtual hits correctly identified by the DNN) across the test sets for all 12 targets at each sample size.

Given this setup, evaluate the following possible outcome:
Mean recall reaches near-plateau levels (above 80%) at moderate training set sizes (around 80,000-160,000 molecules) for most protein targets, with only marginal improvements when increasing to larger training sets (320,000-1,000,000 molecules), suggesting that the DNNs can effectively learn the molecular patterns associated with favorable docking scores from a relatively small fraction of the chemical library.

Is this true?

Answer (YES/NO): NO